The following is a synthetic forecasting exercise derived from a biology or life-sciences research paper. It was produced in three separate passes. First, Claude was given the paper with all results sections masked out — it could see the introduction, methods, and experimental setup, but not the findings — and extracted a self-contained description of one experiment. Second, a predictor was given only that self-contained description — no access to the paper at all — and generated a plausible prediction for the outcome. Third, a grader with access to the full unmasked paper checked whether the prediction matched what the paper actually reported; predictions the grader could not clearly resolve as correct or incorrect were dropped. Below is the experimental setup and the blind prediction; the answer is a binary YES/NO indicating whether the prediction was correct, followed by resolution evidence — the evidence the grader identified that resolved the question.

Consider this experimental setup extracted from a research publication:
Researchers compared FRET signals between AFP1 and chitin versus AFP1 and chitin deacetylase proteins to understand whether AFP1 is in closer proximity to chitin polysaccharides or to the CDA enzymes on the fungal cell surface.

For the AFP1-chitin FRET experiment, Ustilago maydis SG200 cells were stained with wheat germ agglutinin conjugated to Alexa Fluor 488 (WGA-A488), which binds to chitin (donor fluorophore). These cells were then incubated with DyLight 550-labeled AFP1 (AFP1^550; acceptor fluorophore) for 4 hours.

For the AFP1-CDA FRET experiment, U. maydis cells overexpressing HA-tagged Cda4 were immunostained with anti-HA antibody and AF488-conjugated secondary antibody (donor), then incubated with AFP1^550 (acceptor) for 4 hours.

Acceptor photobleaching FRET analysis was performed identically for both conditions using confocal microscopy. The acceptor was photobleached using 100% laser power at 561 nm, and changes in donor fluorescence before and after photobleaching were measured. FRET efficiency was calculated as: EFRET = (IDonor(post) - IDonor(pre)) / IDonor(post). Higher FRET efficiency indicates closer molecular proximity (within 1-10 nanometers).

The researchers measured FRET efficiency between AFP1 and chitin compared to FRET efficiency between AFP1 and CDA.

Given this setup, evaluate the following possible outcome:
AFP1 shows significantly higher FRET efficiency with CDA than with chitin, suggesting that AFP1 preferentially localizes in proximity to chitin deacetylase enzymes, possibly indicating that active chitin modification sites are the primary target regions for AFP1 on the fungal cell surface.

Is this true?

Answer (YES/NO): YES